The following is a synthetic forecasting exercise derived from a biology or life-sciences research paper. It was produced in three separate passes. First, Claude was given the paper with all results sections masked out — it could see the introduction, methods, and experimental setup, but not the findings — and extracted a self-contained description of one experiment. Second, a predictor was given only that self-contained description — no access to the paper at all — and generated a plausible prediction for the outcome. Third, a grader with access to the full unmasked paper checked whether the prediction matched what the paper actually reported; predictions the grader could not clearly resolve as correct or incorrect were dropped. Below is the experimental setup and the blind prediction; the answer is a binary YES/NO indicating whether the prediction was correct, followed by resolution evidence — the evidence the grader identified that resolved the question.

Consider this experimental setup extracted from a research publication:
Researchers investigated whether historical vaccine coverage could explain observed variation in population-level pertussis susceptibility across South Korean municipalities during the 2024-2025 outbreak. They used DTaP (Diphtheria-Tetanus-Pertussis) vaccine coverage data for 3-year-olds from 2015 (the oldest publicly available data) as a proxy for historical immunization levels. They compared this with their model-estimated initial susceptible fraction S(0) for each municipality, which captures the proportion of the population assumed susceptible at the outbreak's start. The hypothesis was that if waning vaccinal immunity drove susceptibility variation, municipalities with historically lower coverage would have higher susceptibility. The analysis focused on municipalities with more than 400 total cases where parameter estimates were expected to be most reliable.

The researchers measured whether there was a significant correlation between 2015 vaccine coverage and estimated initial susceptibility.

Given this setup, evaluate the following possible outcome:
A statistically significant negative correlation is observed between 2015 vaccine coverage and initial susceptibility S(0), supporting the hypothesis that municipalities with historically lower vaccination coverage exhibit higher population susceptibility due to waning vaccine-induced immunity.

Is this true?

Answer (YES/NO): NO